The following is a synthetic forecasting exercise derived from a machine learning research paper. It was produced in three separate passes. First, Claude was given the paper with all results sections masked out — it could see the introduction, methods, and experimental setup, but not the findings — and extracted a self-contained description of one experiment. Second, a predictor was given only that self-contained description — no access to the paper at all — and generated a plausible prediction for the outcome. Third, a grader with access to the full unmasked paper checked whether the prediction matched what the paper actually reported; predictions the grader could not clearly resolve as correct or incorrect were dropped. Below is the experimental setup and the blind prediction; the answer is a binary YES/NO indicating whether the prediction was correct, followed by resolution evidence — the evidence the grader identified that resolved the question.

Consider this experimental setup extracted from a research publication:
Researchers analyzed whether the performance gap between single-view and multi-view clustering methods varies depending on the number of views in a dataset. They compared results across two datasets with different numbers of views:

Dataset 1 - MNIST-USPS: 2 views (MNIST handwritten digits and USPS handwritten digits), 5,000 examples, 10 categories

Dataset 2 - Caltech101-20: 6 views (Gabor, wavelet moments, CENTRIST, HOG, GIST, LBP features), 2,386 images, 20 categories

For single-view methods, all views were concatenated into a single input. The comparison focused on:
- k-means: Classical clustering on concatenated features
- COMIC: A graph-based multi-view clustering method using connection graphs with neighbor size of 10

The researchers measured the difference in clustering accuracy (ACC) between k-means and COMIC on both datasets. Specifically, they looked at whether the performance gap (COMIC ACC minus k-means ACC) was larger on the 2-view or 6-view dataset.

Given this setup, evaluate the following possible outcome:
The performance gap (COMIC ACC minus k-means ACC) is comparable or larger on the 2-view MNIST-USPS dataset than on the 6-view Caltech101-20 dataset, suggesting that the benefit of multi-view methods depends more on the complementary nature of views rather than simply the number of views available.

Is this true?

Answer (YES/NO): NO